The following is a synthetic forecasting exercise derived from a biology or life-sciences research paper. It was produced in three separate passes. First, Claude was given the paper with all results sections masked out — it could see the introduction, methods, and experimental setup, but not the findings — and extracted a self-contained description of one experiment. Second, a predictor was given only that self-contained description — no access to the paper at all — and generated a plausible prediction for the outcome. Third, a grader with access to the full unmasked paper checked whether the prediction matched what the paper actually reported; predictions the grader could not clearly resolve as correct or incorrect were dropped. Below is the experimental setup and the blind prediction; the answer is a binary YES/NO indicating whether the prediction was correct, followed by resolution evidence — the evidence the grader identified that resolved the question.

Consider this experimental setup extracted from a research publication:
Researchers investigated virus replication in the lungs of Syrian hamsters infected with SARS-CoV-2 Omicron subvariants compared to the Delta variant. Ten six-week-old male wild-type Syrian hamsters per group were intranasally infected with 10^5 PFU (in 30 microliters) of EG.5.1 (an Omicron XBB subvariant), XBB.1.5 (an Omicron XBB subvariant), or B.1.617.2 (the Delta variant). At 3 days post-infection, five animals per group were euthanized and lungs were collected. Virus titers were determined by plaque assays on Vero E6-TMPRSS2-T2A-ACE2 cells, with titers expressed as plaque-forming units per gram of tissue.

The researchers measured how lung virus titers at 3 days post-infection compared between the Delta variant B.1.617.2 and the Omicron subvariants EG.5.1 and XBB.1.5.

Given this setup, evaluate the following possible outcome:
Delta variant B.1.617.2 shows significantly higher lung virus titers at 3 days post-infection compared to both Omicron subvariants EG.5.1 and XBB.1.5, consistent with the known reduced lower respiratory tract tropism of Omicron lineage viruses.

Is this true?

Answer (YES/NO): YES